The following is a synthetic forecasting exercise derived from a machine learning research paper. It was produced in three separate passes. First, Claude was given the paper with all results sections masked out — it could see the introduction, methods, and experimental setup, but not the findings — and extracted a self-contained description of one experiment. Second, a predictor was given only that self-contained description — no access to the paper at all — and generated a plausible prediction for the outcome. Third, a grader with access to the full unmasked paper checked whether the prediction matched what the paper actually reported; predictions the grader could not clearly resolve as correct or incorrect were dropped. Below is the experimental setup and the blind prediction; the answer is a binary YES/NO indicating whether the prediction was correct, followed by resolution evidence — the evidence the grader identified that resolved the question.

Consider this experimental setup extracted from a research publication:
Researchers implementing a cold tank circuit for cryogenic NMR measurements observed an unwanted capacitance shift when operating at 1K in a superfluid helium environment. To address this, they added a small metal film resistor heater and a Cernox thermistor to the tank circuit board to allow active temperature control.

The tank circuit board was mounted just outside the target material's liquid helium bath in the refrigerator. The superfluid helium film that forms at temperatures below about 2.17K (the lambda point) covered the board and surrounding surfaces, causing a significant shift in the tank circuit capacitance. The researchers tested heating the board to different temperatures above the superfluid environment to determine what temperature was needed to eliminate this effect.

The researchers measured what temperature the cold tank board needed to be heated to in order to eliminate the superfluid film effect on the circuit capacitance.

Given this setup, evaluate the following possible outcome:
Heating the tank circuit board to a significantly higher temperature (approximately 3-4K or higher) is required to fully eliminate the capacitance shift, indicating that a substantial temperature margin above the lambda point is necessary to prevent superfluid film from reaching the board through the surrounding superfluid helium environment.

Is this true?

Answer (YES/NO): NO